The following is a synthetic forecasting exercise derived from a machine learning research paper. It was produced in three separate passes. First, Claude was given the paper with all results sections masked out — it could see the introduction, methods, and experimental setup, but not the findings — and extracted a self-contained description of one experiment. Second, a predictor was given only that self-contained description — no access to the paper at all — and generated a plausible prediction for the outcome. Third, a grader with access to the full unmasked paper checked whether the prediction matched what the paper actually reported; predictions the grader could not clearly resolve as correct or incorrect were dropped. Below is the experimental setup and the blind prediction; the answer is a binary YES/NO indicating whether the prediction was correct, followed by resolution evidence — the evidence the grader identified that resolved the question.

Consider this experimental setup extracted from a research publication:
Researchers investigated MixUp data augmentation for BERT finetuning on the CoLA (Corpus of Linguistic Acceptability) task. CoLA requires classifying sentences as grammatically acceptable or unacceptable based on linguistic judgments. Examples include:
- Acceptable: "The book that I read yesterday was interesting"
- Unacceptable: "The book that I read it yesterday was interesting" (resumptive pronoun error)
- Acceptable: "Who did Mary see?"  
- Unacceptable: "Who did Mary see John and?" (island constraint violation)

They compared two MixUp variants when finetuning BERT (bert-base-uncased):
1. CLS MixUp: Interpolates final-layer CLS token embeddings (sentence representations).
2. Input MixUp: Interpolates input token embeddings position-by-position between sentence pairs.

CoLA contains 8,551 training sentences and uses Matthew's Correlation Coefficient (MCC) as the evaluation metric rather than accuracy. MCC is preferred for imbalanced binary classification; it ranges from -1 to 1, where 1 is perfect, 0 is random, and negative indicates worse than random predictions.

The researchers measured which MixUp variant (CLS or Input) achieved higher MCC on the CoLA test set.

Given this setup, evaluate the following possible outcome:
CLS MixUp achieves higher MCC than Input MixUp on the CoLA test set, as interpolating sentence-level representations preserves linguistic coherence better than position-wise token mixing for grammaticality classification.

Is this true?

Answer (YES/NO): YES